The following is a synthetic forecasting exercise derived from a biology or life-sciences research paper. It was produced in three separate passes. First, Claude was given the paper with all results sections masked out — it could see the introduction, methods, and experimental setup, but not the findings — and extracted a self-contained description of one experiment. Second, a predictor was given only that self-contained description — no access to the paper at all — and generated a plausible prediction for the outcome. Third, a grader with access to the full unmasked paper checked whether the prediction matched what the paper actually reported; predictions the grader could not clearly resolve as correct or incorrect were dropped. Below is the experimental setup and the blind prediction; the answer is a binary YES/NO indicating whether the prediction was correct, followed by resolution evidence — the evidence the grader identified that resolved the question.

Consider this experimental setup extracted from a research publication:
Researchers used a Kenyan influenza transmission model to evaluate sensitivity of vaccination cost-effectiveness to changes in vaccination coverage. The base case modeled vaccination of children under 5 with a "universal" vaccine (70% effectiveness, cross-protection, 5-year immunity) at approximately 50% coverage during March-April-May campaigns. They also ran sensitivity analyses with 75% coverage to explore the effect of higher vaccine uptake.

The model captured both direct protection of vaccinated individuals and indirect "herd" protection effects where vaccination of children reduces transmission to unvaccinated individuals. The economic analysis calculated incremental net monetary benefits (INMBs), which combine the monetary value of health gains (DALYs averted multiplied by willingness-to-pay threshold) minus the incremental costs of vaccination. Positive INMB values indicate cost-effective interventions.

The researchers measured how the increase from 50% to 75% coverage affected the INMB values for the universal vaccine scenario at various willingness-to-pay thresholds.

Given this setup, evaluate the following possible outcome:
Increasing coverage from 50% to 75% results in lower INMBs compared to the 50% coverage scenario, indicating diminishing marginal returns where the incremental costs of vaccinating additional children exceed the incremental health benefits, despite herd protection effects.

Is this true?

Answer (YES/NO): NO